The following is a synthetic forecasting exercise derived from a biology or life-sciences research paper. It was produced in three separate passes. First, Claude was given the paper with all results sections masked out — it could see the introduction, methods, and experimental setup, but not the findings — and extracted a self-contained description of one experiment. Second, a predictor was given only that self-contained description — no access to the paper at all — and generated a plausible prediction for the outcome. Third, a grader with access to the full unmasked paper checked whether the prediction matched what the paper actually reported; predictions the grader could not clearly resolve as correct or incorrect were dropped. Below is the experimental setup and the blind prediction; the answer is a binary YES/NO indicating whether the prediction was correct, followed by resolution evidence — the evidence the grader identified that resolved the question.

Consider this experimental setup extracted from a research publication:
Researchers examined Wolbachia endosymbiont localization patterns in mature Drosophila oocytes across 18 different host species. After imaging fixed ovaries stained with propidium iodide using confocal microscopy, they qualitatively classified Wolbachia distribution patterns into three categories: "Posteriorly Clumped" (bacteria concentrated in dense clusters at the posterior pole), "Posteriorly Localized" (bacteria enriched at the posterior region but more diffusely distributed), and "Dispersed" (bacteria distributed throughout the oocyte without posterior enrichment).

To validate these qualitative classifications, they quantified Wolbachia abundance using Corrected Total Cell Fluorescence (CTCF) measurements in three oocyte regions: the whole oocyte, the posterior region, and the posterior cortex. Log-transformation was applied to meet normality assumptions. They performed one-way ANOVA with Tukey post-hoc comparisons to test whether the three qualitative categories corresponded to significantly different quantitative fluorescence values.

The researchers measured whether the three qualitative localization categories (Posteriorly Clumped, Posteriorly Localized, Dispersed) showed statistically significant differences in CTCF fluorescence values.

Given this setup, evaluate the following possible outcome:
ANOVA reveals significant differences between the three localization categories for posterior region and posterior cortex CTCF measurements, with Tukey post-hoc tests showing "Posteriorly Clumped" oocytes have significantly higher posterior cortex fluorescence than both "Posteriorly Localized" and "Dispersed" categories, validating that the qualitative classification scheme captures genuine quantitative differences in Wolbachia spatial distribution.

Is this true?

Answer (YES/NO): YES